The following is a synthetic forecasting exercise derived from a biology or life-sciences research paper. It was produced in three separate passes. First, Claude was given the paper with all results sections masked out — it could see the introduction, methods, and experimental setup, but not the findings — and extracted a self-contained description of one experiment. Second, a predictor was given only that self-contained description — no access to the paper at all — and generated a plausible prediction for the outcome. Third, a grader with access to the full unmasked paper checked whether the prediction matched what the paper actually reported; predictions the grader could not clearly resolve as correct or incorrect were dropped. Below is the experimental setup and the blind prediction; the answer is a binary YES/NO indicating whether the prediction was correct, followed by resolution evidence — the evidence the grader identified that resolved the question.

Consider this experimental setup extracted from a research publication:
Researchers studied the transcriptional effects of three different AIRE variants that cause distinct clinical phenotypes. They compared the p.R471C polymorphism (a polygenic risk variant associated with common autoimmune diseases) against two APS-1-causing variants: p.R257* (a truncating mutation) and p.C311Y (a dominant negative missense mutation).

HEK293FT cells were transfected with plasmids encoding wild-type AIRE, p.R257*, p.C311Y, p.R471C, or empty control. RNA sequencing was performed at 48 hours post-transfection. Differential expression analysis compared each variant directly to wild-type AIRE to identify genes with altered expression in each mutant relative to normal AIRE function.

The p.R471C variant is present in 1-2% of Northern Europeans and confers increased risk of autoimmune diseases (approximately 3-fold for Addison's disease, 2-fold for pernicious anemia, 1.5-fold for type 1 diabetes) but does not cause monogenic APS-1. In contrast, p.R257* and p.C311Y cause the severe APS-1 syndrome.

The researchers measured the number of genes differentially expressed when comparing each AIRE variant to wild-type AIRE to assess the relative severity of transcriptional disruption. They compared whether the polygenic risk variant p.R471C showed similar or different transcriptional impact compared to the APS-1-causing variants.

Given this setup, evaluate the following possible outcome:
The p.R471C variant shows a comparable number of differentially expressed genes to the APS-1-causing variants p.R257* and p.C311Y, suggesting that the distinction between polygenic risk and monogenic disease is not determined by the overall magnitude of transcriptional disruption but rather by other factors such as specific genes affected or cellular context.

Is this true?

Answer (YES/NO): NO